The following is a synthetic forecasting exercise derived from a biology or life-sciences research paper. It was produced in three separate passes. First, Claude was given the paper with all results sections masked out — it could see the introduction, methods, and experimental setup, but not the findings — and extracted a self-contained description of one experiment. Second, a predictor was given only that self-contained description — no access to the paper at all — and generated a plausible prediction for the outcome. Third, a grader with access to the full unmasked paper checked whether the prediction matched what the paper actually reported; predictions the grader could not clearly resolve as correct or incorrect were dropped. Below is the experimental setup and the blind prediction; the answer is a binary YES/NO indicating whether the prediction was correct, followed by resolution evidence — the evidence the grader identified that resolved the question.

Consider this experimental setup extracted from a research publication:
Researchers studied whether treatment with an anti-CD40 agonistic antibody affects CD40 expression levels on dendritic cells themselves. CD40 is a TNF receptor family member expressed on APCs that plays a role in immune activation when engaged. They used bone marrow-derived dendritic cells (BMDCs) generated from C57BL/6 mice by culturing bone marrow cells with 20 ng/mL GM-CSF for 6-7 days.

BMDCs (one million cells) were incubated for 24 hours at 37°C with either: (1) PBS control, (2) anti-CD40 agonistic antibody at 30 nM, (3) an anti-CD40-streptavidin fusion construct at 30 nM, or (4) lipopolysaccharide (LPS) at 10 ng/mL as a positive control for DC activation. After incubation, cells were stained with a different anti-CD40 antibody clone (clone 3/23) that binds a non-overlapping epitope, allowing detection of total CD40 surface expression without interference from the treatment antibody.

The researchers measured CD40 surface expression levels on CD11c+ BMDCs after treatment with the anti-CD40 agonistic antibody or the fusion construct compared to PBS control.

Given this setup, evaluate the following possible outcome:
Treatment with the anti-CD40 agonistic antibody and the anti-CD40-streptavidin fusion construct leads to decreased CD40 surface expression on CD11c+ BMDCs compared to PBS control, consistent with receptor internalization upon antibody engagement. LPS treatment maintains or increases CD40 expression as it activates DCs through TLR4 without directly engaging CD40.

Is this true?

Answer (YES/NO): NO